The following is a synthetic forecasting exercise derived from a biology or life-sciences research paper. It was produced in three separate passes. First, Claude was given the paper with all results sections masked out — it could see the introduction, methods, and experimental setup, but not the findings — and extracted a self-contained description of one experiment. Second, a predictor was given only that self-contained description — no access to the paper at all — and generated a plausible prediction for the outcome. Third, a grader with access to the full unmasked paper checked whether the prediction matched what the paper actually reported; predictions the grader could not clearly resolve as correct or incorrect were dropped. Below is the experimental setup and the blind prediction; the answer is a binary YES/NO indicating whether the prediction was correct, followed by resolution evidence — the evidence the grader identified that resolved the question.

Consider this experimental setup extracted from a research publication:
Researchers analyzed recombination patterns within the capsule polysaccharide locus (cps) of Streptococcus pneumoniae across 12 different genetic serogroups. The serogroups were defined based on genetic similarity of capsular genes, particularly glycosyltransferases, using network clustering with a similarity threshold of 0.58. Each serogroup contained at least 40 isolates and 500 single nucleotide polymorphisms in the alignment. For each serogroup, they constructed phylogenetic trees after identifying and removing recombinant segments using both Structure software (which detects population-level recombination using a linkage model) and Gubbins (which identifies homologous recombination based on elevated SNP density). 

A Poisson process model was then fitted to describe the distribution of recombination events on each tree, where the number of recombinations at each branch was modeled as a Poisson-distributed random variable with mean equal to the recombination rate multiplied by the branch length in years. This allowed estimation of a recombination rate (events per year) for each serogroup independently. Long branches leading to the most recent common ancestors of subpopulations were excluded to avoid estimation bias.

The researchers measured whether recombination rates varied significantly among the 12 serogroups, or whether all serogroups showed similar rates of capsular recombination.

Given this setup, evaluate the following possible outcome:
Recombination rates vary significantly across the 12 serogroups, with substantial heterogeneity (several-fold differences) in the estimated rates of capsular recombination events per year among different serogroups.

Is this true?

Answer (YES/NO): YES